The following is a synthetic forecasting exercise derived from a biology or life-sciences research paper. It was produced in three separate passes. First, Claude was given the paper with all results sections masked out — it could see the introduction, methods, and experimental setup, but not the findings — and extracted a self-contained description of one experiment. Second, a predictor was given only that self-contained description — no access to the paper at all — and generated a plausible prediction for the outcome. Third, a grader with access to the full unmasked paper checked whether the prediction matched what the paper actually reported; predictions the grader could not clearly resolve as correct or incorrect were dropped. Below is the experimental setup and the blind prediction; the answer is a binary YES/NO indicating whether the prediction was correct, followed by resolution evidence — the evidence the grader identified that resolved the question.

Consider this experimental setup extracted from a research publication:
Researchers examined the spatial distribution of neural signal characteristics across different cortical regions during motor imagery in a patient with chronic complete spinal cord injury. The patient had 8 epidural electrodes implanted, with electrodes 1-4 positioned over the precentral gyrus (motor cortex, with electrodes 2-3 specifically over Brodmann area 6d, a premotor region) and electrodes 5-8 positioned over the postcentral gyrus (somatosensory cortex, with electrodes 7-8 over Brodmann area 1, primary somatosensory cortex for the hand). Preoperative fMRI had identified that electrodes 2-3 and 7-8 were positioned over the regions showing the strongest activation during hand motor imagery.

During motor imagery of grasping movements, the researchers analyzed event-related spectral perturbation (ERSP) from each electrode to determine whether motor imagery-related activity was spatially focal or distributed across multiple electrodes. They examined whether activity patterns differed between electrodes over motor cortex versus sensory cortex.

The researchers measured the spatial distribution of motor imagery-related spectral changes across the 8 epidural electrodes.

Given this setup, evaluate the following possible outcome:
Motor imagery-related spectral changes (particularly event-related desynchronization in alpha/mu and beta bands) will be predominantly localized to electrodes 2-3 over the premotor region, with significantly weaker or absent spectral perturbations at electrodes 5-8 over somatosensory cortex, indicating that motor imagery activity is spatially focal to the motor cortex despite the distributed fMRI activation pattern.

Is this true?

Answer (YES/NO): NO